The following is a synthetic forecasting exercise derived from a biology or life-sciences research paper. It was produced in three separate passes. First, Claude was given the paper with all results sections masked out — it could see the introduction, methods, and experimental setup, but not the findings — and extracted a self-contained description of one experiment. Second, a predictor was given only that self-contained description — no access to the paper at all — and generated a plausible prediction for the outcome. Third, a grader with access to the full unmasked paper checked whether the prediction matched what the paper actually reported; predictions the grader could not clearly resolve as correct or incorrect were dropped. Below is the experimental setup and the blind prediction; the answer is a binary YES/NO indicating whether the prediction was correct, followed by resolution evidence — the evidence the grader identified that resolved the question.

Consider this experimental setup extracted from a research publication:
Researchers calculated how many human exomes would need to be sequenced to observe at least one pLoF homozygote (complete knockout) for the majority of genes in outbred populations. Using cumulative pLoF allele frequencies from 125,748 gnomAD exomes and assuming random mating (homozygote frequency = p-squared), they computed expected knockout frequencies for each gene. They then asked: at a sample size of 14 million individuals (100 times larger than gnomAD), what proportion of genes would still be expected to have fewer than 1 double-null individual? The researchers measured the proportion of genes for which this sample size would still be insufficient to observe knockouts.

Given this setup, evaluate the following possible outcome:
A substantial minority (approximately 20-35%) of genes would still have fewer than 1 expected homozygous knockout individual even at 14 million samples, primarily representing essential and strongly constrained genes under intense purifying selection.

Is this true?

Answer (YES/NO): NO